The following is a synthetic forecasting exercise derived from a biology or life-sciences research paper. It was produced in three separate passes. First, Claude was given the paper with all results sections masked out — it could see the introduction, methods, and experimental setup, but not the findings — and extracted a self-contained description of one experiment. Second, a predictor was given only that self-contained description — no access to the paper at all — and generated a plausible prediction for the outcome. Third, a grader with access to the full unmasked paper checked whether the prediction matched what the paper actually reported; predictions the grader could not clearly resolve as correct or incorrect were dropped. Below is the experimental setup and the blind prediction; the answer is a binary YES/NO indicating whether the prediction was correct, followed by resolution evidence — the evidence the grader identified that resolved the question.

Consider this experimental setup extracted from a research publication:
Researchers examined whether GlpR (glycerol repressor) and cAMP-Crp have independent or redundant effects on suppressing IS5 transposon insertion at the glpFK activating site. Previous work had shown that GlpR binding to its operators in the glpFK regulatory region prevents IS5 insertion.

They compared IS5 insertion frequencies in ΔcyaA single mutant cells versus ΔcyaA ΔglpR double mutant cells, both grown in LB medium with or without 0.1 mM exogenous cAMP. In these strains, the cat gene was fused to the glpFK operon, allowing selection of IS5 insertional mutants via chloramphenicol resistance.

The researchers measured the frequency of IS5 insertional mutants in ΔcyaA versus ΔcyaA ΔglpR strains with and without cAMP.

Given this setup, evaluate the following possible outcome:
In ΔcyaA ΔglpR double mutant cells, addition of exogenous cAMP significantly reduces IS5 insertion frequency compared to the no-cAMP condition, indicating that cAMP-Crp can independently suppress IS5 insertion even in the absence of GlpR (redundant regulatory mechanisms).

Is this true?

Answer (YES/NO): YES